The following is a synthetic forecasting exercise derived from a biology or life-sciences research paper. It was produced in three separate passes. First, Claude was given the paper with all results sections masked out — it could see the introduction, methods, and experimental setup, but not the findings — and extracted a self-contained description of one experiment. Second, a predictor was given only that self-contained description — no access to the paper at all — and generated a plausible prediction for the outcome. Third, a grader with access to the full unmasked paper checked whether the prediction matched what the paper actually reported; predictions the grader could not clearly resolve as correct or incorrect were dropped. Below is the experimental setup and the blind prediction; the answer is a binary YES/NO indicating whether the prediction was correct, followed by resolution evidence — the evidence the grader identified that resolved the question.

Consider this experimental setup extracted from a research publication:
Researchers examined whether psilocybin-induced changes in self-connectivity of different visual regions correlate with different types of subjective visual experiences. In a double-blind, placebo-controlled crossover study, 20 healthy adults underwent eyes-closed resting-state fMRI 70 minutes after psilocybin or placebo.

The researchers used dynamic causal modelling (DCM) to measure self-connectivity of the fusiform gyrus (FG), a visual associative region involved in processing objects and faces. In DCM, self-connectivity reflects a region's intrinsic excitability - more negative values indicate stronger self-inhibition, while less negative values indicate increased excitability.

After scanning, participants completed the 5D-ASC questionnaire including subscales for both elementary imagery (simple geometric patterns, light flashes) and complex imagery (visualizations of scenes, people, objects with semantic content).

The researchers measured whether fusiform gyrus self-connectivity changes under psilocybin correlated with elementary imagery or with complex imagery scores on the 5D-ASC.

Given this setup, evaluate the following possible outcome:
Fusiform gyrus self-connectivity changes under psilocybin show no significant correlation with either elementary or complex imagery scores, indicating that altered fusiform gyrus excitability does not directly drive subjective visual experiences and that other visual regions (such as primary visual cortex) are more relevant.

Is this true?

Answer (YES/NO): NO